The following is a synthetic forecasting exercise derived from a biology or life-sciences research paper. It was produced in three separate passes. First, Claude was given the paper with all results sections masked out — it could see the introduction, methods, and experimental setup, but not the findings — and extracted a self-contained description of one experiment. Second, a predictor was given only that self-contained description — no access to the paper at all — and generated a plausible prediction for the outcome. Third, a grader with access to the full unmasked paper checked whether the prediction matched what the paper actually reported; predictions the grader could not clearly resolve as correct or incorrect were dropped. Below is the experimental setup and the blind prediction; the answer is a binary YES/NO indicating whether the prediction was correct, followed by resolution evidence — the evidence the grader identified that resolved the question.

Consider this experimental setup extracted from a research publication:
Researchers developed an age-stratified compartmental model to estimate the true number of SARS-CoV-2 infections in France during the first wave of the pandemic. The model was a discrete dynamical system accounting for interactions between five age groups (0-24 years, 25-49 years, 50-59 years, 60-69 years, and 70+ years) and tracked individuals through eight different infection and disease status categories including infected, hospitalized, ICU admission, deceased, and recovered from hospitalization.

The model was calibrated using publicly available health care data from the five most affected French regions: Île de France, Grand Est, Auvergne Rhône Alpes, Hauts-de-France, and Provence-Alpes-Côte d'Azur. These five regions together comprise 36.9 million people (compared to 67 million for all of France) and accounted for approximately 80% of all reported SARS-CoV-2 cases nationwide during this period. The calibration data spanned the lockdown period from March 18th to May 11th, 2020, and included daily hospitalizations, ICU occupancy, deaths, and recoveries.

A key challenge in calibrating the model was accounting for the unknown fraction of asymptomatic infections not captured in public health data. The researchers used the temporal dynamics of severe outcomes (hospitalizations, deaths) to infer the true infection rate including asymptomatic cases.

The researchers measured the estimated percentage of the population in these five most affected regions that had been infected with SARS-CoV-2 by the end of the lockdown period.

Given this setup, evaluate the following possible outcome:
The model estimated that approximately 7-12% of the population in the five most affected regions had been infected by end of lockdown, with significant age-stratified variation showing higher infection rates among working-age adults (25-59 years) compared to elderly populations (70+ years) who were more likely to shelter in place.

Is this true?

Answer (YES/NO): NO